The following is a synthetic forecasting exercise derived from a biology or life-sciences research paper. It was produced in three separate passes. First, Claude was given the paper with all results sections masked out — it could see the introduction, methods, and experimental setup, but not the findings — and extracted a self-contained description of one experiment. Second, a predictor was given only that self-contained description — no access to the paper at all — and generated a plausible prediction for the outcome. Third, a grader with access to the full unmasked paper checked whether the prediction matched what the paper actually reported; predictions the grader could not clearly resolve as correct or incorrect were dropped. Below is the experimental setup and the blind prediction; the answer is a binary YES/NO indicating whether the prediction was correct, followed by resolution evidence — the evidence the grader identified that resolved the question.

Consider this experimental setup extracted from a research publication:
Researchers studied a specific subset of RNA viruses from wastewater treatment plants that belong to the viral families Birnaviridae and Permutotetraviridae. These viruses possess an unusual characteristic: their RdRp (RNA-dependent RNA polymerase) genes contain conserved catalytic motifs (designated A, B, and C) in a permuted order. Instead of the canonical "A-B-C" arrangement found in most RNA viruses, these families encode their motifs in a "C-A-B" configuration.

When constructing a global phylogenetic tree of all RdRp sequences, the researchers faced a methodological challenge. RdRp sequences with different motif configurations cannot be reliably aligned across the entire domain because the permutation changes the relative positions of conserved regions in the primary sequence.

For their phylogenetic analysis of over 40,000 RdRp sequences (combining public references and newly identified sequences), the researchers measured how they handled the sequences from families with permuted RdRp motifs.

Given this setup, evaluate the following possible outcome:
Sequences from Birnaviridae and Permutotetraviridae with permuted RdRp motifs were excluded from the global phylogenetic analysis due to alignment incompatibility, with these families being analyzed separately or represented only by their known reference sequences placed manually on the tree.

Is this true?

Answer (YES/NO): YES